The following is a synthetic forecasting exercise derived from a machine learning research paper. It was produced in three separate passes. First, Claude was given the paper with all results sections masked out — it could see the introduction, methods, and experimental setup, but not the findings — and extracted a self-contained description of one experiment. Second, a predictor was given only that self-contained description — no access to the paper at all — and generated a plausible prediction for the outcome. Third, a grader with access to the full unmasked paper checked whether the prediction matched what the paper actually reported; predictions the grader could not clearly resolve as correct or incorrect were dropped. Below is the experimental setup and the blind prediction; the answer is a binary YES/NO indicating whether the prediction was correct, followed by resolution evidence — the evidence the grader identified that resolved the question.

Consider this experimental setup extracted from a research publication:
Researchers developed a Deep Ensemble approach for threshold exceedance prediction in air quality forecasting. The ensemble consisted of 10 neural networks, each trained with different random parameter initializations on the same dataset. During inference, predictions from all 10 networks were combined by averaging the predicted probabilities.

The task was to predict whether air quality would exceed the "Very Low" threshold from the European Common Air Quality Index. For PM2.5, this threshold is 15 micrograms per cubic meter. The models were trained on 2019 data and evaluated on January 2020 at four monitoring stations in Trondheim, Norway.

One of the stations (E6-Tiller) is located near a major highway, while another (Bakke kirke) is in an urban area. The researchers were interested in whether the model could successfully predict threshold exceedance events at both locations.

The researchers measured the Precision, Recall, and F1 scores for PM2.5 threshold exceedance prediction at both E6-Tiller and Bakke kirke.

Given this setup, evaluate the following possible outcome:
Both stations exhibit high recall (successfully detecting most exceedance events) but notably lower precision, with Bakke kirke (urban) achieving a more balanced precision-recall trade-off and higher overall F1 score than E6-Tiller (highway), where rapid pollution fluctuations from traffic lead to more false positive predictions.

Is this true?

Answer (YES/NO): NO